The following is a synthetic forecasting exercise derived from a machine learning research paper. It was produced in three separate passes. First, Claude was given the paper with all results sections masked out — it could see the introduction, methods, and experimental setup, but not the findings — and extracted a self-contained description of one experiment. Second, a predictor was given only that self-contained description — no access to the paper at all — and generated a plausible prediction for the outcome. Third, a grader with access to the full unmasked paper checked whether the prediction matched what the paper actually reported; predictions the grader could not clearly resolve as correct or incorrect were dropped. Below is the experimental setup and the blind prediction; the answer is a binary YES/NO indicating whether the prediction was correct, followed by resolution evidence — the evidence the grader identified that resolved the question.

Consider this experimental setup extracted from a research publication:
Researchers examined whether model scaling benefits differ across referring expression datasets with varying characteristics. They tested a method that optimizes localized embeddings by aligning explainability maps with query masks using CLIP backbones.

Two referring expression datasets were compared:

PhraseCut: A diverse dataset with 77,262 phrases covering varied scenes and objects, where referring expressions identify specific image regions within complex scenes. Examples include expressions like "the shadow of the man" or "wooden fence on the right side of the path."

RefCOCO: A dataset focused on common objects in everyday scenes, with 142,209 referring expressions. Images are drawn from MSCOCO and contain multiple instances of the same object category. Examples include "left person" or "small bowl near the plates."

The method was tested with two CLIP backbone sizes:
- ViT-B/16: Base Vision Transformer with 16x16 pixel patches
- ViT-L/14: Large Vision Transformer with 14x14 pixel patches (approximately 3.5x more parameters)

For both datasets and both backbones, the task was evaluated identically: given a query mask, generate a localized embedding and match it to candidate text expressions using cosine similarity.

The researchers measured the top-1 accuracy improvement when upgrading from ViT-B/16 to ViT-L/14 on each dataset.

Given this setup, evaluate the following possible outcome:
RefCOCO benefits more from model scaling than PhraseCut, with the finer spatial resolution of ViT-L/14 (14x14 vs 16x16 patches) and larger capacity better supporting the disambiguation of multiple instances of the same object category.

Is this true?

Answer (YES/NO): NO